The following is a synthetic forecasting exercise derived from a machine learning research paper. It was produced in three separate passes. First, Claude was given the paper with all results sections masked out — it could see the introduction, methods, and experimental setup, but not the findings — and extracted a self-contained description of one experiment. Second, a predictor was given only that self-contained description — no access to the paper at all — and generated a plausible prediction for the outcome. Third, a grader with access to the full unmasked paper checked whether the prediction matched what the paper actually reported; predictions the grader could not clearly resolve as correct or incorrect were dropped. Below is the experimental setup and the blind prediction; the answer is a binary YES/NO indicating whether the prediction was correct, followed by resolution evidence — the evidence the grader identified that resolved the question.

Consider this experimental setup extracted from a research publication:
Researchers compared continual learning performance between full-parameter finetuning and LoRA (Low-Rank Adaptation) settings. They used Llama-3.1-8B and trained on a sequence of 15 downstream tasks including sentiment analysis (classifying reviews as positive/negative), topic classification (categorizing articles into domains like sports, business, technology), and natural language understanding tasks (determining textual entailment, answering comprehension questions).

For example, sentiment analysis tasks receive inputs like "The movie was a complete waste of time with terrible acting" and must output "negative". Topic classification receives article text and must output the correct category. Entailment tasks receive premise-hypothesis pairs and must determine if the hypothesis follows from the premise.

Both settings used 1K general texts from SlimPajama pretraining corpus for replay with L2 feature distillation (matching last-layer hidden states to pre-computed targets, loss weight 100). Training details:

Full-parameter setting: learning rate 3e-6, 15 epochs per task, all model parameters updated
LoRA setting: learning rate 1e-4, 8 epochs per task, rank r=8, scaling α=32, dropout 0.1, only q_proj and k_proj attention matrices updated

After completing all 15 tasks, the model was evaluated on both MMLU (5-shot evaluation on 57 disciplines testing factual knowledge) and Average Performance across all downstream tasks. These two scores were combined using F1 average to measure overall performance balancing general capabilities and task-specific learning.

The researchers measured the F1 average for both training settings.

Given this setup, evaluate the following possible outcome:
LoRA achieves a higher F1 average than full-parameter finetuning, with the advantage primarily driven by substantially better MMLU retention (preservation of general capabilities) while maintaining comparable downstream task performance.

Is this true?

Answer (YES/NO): NO